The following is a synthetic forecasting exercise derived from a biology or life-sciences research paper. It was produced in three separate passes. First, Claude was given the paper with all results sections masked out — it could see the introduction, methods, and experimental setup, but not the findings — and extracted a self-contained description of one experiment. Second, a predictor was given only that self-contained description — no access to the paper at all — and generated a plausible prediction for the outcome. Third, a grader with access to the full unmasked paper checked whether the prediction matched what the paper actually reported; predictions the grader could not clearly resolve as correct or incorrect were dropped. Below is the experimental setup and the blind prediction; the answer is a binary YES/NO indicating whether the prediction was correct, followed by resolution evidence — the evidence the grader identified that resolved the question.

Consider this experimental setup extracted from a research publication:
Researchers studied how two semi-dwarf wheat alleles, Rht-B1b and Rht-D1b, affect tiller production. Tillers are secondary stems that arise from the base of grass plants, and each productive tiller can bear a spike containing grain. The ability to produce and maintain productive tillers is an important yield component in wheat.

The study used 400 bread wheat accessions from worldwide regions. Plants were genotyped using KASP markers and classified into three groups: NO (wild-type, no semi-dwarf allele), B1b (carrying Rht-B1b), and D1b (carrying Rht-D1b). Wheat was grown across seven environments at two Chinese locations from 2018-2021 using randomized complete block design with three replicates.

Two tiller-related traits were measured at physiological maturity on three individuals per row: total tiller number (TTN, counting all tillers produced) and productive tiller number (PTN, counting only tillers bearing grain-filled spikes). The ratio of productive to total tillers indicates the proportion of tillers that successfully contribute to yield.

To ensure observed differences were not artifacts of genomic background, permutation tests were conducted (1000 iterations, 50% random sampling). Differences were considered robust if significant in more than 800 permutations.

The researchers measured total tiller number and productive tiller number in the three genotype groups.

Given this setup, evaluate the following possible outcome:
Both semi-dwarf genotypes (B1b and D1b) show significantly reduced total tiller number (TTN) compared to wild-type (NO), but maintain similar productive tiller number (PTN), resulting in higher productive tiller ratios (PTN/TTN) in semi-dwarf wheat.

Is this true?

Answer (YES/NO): NO